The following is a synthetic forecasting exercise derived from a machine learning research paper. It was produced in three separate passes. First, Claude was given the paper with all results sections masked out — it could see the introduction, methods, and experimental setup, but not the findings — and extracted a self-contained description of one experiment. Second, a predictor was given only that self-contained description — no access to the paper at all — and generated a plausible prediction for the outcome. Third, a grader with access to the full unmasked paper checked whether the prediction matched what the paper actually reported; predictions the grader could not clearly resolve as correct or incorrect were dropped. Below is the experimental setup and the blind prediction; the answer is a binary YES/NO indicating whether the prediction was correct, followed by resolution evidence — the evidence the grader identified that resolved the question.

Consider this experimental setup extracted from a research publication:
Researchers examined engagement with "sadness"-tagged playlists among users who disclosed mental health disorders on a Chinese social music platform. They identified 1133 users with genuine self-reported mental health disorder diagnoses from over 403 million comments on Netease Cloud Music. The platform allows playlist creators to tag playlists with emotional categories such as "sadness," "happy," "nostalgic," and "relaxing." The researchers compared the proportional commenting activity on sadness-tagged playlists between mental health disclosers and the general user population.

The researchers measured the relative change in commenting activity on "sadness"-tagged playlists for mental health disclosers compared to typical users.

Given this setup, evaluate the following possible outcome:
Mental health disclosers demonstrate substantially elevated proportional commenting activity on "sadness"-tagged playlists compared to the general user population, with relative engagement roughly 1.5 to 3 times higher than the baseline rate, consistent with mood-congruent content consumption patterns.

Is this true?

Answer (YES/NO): YES